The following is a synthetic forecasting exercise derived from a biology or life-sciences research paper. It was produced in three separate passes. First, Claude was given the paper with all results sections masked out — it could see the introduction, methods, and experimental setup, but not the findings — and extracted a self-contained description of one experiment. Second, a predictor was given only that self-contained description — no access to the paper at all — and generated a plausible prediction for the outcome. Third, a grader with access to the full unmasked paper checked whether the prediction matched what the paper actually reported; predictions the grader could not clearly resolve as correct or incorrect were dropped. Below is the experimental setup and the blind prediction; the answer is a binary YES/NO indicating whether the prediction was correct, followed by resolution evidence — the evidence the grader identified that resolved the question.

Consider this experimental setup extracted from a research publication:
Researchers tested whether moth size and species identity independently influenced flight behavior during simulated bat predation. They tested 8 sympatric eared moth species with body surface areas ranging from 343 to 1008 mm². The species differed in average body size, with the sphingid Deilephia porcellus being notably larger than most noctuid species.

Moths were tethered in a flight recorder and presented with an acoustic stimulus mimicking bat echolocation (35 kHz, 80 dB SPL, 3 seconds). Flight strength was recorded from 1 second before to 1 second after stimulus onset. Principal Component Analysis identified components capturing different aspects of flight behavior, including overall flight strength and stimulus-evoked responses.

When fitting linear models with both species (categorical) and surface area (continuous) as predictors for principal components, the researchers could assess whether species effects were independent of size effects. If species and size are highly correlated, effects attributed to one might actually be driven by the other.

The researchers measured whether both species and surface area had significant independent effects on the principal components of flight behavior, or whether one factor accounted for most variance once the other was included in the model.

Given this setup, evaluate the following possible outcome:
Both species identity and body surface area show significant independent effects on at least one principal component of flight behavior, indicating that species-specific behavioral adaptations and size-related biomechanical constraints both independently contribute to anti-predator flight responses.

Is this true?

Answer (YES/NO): NO